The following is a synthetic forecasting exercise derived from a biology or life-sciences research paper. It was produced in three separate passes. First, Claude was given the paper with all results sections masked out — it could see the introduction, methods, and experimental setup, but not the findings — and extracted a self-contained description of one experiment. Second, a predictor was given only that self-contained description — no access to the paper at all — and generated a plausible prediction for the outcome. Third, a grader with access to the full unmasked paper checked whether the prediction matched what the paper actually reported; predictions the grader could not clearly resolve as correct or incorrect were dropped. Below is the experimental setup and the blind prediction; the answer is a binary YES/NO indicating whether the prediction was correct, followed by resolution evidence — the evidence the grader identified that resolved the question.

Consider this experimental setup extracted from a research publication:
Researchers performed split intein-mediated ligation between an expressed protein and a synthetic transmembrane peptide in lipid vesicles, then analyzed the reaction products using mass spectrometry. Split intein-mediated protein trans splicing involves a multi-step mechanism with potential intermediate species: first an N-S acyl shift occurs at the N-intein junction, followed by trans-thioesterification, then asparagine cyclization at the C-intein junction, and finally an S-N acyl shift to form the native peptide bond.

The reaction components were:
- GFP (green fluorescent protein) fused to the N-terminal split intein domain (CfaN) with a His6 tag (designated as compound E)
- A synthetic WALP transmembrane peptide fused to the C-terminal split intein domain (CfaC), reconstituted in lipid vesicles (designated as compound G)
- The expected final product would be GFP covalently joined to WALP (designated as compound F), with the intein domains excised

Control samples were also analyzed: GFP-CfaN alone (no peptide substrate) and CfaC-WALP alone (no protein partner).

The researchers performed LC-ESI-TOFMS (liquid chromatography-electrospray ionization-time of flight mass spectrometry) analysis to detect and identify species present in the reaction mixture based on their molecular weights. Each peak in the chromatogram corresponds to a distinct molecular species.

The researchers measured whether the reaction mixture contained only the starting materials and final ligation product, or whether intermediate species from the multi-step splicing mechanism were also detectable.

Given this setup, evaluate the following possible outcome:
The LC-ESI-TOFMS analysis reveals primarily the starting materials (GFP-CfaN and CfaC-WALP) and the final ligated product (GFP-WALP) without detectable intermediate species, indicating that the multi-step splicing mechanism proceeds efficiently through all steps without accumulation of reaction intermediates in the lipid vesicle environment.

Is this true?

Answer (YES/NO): NO